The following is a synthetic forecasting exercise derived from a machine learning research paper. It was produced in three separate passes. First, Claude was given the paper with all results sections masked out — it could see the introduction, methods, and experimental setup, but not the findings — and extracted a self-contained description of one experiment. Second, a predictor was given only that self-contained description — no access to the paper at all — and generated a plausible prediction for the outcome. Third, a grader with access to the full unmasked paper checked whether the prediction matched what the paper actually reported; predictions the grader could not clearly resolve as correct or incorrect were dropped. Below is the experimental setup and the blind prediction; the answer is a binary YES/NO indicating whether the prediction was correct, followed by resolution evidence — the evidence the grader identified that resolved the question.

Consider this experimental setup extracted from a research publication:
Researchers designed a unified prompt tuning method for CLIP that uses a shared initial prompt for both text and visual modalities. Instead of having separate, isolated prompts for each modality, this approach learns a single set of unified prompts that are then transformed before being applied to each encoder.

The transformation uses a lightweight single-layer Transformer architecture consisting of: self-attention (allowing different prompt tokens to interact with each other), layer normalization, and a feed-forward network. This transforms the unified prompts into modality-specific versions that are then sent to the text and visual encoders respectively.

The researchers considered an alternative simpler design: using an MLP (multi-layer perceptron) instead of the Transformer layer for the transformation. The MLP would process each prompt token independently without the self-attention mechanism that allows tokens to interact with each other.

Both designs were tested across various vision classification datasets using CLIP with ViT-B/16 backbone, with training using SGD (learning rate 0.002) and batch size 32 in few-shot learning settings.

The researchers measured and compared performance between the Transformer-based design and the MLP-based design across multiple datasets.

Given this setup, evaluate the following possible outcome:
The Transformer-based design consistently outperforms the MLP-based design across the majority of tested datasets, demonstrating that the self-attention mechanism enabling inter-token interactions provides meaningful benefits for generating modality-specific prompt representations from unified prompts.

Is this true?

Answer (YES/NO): YES